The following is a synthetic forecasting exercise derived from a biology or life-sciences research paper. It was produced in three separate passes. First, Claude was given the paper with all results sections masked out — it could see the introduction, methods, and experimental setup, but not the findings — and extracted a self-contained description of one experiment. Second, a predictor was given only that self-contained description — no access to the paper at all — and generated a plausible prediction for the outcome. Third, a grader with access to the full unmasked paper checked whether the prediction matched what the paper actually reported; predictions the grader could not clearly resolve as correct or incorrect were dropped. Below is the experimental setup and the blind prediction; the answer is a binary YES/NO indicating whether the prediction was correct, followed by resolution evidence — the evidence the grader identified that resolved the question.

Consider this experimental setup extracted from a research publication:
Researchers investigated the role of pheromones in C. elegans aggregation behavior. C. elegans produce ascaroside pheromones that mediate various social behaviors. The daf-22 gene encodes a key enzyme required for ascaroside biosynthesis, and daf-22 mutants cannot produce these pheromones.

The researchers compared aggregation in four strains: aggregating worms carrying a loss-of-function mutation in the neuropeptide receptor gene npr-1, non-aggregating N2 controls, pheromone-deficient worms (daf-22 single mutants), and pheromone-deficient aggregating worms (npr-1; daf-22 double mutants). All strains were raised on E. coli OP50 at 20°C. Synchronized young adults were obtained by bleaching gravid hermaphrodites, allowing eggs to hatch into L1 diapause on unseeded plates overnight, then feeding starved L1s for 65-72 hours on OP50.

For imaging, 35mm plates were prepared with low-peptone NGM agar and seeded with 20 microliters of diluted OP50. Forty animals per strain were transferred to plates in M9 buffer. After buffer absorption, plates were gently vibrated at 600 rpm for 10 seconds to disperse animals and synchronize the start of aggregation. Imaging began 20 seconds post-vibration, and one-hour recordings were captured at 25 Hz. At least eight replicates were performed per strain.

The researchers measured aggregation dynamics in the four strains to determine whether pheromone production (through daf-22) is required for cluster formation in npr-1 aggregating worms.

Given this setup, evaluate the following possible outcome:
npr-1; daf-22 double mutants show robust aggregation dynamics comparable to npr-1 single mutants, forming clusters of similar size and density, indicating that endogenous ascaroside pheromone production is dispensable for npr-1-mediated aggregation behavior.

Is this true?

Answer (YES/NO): YES